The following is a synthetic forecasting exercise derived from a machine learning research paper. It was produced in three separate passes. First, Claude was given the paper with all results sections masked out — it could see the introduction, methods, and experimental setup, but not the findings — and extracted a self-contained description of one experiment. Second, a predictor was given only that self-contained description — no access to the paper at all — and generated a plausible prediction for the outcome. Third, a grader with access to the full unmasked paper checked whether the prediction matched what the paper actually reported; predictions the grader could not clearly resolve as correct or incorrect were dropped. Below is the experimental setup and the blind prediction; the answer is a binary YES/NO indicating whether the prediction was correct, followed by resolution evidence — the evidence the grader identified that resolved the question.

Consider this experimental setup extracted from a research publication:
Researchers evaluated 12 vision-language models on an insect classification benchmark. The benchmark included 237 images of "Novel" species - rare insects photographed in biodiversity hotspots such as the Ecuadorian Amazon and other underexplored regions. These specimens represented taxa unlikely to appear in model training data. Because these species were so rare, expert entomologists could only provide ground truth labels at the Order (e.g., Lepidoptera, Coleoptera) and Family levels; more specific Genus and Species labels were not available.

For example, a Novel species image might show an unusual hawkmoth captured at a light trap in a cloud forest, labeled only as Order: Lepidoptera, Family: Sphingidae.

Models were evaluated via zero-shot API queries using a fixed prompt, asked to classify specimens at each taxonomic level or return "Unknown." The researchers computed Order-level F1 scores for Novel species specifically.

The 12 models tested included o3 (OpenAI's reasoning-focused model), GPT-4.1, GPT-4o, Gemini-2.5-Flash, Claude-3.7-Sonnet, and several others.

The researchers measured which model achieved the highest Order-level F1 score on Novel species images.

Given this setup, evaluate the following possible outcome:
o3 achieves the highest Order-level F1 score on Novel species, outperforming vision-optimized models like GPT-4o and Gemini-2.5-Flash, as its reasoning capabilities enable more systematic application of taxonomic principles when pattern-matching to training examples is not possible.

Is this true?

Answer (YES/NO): YES